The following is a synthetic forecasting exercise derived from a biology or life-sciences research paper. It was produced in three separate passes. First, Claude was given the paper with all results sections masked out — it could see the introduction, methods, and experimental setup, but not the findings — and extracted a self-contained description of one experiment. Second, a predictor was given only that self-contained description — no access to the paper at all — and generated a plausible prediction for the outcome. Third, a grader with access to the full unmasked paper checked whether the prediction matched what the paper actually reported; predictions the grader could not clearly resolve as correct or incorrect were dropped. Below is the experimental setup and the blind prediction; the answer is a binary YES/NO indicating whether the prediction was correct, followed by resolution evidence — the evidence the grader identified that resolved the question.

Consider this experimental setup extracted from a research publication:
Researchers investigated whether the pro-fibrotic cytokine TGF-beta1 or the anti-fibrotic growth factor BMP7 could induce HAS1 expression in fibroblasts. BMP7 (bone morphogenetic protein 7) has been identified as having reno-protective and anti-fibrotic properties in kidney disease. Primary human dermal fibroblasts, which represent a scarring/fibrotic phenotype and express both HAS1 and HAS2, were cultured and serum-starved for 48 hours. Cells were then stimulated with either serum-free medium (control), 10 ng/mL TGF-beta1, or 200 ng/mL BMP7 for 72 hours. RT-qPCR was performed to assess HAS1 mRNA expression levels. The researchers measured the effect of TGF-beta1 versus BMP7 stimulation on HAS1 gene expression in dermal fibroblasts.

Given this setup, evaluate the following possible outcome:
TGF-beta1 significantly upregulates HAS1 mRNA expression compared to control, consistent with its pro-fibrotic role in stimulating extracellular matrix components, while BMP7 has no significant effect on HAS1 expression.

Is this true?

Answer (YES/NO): NO